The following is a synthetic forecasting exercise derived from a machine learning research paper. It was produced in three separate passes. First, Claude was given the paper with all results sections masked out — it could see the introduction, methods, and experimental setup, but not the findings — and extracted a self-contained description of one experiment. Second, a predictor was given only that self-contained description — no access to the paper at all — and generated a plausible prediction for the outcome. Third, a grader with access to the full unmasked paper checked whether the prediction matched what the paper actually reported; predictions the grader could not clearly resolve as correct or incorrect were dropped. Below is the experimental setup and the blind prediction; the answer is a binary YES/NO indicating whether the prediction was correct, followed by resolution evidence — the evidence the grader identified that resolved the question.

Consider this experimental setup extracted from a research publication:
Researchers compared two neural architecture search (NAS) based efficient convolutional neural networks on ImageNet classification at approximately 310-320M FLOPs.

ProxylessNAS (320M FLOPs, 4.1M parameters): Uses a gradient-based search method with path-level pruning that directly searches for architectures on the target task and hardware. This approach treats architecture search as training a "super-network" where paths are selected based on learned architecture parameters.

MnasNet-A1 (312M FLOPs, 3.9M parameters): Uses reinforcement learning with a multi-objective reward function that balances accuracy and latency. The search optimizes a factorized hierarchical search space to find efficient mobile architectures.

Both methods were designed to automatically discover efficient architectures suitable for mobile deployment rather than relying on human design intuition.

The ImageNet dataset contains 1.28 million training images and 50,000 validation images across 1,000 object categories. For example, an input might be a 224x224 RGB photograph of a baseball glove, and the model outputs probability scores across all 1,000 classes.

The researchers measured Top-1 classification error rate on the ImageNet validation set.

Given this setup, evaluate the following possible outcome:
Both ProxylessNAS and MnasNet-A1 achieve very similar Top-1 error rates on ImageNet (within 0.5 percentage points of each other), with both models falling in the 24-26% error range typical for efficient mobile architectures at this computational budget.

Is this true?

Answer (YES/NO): NO